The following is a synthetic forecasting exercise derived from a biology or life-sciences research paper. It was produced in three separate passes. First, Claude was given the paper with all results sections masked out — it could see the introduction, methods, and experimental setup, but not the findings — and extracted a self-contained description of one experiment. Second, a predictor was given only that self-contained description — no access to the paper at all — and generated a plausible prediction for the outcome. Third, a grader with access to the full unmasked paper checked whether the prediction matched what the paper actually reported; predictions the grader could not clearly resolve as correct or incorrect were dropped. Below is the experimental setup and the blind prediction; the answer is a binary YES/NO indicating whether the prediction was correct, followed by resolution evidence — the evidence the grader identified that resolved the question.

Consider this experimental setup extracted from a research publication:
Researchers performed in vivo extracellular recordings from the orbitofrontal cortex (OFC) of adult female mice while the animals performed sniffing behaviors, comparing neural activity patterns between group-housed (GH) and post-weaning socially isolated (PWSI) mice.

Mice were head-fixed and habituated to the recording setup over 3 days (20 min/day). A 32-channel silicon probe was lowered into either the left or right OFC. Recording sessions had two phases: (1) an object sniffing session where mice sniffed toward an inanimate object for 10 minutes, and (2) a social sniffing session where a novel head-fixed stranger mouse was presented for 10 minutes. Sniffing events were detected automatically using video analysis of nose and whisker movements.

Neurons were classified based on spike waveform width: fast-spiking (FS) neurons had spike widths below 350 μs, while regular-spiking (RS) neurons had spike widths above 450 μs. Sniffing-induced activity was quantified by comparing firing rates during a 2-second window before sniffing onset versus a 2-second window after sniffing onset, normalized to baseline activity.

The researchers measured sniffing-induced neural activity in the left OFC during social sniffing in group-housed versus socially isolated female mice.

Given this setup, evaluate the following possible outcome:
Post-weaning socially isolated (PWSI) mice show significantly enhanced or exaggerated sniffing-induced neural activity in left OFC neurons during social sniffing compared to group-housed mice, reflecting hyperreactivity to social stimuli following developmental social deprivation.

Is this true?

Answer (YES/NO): NO